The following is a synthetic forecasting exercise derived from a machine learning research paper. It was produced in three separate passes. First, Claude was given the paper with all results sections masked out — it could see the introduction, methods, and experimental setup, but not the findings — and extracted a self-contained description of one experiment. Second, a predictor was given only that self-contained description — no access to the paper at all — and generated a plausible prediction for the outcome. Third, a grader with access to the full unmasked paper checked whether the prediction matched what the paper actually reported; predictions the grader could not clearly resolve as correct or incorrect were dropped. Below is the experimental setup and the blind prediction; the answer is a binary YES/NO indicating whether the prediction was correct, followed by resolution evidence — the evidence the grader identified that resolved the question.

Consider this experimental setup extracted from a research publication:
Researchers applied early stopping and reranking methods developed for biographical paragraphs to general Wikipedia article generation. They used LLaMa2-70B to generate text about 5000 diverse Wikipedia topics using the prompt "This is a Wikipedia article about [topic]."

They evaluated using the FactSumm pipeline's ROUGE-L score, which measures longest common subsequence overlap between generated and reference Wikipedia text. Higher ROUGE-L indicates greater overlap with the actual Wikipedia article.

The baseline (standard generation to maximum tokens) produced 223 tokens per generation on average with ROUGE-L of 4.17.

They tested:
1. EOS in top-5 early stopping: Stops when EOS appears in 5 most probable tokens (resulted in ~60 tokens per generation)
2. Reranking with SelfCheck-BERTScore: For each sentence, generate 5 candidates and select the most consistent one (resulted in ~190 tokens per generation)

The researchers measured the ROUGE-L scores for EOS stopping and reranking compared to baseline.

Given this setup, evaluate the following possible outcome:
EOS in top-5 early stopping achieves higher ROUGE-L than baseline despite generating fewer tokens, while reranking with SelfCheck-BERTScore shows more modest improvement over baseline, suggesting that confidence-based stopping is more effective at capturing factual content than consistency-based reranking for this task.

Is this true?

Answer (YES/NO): YES